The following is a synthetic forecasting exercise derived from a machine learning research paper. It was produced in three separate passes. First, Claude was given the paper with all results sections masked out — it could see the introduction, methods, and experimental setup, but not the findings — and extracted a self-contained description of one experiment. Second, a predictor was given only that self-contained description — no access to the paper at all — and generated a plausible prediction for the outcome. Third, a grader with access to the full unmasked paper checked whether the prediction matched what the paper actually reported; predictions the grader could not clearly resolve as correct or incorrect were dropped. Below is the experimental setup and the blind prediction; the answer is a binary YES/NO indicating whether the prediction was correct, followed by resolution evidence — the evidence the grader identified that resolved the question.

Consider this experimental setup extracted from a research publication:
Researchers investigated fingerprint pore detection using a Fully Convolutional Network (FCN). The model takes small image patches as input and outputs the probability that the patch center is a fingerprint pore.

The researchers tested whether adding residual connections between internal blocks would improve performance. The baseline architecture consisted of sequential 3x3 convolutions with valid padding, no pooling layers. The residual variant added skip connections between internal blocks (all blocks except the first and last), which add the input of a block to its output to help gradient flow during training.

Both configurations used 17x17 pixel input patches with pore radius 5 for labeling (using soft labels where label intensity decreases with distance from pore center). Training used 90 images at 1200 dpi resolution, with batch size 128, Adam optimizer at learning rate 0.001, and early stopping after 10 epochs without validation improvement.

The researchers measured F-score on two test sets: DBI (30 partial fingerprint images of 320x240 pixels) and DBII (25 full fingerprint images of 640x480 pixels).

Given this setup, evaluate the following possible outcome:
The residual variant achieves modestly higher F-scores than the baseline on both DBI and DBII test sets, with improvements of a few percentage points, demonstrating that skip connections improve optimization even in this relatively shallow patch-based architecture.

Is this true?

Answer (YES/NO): NO